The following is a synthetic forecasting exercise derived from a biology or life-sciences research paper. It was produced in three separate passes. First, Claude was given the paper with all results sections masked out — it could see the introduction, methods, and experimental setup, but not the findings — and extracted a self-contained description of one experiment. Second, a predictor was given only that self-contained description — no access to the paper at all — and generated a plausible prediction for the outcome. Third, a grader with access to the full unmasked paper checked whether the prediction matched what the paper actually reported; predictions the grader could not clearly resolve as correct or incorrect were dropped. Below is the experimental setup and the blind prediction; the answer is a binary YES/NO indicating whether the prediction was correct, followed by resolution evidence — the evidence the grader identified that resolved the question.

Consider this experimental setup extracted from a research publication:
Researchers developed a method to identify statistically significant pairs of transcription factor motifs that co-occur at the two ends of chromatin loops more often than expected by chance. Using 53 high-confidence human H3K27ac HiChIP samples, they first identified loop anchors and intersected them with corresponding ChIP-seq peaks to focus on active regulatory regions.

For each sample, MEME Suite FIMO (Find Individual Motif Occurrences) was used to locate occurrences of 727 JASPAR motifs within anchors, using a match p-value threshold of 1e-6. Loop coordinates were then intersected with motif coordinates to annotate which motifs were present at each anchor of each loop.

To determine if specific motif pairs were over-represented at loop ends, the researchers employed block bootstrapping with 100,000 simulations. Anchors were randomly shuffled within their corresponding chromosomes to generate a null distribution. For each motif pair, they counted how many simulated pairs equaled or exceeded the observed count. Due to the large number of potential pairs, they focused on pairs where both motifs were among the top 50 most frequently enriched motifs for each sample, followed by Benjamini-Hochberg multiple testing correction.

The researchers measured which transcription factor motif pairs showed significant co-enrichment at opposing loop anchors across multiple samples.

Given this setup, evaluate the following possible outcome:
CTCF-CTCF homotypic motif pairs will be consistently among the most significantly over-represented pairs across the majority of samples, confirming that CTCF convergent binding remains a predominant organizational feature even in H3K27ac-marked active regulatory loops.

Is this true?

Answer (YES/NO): NO